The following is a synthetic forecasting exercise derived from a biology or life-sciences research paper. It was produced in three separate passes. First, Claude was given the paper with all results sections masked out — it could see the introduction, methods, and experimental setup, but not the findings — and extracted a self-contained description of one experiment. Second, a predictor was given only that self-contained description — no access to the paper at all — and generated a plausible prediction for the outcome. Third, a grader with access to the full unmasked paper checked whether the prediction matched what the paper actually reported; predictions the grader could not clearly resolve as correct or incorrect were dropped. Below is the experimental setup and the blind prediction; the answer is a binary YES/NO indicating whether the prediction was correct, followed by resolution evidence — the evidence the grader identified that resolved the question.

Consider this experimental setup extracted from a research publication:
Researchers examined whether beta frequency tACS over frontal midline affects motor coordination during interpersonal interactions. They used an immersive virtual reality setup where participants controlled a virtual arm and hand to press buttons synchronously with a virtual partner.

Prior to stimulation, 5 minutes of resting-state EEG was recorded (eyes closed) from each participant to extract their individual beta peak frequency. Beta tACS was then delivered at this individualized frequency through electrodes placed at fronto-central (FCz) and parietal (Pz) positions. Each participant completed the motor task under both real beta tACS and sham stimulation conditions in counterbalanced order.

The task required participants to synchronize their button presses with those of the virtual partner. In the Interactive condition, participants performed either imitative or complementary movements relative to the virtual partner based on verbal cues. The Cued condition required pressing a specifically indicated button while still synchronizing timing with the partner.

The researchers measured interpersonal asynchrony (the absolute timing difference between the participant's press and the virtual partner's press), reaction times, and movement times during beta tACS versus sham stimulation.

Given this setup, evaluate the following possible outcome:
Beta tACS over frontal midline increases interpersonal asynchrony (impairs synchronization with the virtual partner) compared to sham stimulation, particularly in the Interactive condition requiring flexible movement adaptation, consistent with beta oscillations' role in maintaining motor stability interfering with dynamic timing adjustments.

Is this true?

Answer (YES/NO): NO